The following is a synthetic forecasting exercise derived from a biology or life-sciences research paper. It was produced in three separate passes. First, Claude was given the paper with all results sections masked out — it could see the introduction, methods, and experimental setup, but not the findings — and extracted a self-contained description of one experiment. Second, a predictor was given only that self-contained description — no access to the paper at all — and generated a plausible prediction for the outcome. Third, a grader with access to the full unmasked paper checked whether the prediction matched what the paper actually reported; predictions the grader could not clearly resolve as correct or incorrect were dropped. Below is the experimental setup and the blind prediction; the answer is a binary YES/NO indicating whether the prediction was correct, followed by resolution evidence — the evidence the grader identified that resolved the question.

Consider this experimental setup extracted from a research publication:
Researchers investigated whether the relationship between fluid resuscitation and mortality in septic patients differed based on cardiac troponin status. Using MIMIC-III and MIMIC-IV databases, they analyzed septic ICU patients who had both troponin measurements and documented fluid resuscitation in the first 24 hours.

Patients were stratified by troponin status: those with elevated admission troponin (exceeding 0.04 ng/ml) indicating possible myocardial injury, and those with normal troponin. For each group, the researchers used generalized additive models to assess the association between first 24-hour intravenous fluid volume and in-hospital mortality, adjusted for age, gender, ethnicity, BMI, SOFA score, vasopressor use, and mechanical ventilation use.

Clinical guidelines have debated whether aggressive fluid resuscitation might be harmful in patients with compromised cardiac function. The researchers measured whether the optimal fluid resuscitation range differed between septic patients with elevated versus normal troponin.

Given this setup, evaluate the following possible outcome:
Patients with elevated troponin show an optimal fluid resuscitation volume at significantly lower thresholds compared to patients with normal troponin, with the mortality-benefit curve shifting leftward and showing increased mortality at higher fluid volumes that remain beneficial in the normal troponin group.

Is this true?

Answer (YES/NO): YES